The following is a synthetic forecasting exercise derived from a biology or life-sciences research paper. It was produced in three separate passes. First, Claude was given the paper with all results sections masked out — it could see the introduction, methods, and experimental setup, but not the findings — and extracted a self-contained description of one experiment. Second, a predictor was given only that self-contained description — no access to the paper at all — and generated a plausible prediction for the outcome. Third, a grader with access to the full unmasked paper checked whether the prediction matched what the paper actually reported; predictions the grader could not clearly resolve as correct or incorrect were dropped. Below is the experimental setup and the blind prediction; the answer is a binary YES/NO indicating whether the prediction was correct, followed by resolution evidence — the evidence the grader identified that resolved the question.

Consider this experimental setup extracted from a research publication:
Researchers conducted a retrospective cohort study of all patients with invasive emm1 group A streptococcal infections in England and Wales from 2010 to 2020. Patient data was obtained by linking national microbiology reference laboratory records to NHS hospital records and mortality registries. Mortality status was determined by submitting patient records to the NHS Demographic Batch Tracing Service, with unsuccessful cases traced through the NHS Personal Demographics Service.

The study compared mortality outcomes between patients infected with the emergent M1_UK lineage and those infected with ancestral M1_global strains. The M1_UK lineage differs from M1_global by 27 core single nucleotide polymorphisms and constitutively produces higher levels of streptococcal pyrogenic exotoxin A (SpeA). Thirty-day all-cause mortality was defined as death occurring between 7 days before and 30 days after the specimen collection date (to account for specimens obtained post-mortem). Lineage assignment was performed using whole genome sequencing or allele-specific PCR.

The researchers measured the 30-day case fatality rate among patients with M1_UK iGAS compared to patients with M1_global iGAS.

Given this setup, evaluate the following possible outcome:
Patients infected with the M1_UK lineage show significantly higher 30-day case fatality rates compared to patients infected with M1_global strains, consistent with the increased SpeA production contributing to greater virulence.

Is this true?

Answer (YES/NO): NO